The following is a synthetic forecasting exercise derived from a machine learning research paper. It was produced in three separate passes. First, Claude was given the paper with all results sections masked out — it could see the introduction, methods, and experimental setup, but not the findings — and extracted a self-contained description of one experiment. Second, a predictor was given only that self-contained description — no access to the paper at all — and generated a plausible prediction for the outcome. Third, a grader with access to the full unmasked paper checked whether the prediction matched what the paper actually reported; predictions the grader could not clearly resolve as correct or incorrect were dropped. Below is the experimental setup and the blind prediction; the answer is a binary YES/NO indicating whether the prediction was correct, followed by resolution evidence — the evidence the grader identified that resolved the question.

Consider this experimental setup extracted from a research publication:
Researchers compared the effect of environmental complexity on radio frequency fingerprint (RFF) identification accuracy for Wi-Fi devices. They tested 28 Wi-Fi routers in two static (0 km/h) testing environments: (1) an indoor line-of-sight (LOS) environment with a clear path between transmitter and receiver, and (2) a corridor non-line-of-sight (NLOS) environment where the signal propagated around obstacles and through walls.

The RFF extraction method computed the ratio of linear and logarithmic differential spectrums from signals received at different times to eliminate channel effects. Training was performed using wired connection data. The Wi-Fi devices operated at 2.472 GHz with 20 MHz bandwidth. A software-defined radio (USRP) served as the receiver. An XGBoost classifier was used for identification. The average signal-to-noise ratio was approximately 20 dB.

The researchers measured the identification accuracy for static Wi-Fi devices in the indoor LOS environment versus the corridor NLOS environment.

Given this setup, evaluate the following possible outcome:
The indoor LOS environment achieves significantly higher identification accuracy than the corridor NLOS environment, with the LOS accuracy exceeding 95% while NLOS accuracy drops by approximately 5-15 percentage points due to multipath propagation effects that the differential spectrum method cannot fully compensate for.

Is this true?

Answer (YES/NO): YES